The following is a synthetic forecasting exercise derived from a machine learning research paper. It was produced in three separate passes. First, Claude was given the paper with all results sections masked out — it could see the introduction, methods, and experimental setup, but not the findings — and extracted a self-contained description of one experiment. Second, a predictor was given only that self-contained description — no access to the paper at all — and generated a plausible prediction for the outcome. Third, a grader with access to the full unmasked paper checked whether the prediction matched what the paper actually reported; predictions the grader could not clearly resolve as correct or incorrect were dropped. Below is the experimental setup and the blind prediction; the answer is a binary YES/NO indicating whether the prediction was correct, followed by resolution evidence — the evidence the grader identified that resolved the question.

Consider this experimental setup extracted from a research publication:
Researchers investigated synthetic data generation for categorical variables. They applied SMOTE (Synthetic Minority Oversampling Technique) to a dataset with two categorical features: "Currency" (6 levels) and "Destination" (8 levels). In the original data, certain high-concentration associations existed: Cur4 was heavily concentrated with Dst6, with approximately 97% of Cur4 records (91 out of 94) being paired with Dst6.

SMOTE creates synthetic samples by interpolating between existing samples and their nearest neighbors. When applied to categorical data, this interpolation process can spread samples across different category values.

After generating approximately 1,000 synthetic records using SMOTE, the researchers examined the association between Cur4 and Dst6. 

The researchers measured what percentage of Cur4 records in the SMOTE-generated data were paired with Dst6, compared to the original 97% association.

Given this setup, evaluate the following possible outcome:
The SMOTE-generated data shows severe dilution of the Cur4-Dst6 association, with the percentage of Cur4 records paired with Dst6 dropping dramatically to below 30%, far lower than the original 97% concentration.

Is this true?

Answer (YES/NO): YES